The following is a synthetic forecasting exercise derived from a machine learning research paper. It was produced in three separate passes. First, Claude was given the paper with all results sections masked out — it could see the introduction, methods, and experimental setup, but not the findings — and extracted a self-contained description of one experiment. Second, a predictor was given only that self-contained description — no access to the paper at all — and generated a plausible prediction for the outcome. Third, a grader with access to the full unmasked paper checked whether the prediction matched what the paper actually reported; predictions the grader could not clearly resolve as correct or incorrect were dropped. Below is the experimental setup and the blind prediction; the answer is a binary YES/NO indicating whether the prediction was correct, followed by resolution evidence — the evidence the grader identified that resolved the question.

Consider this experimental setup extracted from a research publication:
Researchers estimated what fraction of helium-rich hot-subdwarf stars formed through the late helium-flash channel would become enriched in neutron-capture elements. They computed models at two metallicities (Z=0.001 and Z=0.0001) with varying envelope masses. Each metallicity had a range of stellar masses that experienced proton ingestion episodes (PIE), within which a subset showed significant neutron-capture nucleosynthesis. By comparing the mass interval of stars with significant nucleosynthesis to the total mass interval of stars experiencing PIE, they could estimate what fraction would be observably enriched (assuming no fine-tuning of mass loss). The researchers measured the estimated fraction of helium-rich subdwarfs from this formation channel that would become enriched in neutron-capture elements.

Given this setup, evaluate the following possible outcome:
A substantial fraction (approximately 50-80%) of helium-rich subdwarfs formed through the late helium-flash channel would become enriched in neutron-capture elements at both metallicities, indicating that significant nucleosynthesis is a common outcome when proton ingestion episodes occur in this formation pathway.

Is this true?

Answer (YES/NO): NO